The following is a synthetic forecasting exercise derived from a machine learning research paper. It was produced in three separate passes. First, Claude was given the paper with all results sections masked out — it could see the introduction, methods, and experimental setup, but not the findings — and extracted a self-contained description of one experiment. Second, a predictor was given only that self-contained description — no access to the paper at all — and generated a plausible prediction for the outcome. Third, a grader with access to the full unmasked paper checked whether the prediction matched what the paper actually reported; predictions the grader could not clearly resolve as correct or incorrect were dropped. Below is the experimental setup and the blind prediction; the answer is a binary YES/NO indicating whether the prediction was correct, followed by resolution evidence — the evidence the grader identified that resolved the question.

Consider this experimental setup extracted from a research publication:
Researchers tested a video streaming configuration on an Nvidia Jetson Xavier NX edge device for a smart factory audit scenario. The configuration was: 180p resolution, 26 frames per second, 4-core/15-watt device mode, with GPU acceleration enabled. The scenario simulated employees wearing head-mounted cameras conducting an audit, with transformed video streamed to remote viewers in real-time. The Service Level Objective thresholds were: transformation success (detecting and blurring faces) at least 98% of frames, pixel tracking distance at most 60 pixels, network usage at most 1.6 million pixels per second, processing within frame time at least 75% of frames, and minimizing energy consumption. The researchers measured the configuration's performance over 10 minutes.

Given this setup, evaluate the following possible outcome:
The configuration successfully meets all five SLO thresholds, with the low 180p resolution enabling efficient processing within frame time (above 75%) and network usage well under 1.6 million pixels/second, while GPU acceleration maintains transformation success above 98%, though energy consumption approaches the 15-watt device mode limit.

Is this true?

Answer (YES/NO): NO